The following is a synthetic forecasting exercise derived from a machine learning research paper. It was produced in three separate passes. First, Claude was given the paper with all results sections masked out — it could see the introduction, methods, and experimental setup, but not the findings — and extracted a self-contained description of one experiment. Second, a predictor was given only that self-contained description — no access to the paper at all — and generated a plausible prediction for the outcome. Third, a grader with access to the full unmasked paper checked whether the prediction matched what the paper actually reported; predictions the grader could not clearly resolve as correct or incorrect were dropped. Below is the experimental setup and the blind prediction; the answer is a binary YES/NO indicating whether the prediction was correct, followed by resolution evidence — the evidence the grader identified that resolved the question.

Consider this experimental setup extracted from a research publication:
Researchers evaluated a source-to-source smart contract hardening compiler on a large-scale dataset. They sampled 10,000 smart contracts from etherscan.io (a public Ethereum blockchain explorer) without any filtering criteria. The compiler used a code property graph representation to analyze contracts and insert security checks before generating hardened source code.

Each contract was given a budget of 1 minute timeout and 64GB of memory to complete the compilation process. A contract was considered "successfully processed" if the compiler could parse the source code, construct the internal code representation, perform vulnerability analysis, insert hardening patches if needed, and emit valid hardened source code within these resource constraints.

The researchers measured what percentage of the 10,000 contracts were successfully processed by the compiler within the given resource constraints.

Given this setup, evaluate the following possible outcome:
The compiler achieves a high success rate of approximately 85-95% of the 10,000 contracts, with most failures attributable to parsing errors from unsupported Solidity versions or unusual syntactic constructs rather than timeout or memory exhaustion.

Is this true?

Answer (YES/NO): NO